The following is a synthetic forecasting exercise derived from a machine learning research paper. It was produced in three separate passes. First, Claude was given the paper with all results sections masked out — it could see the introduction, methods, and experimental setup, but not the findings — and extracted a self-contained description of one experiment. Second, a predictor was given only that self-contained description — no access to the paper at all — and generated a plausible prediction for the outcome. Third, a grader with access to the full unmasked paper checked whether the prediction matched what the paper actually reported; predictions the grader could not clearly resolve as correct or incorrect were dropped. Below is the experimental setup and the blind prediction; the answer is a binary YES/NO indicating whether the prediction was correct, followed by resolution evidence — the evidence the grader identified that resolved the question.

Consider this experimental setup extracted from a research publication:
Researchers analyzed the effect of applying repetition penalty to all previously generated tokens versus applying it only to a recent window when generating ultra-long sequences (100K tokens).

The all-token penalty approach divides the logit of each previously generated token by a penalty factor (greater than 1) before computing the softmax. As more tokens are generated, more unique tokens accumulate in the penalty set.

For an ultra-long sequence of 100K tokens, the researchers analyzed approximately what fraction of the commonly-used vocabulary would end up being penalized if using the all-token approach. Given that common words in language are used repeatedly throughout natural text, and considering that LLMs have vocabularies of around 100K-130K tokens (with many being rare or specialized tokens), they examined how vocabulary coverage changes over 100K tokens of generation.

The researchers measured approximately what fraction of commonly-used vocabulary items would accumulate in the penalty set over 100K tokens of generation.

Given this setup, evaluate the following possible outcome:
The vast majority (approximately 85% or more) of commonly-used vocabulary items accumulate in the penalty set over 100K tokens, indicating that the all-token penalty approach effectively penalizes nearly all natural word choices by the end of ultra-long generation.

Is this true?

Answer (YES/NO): YES